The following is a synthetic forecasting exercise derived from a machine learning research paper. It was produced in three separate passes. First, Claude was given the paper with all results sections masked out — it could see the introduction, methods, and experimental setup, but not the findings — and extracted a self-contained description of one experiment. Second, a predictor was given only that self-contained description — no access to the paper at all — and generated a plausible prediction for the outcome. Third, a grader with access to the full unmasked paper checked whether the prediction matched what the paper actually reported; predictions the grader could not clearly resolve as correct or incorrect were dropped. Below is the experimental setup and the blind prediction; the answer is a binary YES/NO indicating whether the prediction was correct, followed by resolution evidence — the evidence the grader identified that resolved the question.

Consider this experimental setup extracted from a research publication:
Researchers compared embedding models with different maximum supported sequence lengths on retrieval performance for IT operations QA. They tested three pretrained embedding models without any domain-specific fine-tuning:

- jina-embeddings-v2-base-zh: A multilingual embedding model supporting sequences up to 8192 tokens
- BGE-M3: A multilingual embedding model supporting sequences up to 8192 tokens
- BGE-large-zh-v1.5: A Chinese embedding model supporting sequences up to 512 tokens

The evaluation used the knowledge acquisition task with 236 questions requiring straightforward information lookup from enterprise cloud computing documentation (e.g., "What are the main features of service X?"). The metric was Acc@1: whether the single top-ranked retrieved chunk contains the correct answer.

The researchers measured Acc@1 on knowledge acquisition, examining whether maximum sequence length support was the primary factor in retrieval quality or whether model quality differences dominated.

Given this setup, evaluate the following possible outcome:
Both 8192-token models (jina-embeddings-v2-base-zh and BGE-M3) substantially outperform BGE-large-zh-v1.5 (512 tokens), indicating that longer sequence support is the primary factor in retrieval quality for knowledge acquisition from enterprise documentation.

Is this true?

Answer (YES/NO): NO